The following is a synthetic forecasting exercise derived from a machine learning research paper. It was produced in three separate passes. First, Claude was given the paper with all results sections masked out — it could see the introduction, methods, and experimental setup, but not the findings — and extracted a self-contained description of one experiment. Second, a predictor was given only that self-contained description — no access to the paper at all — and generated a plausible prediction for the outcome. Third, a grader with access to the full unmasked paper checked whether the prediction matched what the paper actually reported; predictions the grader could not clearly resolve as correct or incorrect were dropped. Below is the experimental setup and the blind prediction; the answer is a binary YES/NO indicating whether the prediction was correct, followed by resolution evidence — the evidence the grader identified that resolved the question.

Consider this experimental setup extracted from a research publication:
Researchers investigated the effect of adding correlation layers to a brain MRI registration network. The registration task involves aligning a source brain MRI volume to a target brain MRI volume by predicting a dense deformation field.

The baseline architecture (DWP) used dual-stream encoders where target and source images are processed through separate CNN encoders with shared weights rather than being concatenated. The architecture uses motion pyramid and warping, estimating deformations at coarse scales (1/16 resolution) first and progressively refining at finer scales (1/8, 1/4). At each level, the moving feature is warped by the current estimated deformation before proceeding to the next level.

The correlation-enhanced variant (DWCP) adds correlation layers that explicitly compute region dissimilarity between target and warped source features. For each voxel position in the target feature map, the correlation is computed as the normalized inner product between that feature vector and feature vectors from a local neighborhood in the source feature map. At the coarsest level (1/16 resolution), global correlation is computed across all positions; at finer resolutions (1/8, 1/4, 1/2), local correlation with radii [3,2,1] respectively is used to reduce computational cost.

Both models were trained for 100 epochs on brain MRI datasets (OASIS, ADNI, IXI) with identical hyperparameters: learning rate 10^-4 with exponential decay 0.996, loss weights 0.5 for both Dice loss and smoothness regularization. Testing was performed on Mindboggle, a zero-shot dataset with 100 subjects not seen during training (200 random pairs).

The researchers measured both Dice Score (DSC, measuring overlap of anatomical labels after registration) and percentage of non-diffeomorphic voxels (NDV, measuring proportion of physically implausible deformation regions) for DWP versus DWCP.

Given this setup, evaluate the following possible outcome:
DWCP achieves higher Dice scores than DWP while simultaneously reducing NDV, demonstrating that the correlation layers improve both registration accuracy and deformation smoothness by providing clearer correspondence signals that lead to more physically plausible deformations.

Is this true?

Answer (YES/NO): YES